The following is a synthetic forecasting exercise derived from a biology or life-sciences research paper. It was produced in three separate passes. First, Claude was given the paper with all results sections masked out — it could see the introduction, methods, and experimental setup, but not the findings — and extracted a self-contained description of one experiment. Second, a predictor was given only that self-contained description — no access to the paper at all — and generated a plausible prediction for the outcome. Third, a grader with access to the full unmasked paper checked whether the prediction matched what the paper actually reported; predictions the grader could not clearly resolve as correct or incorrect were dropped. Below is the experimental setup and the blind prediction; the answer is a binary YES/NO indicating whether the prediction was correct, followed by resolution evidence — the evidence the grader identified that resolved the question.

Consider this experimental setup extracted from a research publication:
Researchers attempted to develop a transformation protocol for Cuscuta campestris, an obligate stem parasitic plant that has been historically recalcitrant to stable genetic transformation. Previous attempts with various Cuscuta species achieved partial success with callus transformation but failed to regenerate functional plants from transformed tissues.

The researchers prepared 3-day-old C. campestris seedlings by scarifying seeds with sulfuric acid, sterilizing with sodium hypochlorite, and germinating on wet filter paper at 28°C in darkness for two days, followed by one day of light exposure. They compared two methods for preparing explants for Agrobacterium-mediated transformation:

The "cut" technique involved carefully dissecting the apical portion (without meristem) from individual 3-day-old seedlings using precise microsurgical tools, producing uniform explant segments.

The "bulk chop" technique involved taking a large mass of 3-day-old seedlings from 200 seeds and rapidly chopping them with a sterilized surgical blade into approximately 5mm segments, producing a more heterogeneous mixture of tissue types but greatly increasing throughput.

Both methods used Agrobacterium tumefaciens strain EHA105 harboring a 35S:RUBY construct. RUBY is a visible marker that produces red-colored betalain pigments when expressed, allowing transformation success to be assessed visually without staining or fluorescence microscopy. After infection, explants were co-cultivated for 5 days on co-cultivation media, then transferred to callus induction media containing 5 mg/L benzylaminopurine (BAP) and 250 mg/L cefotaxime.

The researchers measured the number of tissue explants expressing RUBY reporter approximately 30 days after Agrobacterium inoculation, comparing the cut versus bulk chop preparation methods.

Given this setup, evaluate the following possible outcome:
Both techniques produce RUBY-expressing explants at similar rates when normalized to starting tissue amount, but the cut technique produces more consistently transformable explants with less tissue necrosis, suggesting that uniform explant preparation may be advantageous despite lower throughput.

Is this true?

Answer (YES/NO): NO